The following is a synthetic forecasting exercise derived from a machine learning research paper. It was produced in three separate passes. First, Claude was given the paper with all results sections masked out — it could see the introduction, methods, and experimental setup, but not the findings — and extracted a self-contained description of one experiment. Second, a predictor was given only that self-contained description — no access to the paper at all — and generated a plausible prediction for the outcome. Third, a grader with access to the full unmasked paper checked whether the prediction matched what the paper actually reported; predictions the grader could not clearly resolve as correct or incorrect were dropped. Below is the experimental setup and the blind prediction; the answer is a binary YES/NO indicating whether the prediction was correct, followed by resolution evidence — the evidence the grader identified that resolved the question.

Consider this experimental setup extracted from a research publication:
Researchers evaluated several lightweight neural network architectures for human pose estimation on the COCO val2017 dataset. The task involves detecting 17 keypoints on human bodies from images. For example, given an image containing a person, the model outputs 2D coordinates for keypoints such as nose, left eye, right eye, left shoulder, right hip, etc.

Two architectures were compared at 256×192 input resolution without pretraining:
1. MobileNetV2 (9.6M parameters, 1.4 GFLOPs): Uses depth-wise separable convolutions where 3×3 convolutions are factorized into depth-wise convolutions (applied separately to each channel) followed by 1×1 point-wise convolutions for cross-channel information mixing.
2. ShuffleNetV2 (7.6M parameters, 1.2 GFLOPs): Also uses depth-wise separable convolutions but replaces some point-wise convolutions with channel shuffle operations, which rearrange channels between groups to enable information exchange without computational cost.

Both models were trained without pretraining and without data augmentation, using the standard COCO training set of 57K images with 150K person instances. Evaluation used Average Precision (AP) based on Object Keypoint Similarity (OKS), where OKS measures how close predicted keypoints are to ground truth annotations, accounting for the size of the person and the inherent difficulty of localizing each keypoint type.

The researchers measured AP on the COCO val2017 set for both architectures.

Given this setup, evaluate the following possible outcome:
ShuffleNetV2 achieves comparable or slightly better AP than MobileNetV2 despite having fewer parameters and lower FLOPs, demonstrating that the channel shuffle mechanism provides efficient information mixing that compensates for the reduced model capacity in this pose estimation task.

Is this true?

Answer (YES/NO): NO